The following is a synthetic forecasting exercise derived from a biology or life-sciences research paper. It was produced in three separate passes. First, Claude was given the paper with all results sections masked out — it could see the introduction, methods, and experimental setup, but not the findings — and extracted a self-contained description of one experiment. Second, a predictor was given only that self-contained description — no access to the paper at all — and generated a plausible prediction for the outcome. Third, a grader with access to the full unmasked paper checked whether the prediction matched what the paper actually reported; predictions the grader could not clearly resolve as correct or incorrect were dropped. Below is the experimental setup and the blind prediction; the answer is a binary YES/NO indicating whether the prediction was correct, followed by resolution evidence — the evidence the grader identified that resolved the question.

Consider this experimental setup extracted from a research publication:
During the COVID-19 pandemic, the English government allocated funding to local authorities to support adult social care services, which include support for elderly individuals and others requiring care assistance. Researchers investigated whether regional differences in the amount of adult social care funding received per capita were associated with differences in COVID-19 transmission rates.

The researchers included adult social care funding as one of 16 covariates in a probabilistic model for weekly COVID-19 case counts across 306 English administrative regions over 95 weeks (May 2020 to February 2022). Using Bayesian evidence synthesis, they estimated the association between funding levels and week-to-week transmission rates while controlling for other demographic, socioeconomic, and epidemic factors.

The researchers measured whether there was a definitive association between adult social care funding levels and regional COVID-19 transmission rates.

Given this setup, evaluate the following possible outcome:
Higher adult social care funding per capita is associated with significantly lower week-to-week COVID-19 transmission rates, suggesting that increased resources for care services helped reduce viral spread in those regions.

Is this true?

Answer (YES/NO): YES